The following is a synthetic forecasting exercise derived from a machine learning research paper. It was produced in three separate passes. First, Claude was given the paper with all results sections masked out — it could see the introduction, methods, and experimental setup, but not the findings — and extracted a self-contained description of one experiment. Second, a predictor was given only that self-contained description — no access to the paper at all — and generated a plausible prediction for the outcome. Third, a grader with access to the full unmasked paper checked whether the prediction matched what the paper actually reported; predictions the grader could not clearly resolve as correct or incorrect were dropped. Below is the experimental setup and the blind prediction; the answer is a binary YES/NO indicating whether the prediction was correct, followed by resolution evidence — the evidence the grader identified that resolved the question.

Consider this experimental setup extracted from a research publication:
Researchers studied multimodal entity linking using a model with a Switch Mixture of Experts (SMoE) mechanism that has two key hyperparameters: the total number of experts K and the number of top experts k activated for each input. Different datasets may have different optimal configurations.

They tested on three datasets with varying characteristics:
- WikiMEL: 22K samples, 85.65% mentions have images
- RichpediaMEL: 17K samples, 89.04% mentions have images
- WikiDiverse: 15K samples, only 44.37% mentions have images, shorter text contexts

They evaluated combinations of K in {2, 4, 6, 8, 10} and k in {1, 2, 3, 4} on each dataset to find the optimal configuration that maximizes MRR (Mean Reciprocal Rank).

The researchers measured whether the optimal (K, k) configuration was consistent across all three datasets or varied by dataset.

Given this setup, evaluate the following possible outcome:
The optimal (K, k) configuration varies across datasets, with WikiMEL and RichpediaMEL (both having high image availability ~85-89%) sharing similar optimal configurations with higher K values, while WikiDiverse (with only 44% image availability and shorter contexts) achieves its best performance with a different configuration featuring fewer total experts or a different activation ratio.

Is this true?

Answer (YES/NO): NO